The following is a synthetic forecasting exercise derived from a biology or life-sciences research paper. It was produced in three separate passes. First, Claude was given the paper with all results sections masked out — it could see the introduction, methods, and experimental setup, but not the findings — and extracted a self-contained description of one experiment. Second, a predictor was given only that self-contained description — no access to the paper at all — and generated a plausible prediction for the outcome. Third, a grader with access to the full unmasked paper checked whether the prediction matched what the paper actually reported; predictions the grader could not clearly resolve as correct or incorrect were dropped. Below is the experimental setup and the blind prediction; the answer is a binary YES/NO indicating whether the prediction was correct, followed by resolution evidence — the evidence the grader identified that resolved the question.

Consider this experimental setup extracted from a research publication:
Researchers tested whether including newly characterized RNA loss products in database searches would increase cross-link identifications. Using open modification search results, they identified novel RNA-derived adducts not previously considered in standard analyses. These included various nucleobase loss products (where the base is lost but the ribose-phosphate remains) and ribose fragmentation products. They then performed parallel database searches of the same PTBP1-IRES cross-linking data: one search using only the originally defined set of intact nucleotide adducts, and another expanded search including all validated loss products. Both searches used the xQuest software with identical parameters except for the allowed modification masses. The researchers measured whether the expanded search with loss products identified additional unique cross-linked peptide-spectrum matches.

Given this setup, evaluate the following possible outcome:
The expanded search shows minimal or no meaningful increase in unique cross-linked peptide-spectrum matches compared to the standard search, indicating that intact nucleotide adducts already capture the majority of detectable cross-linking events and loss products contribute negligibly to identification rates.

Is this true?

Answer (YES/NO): NO